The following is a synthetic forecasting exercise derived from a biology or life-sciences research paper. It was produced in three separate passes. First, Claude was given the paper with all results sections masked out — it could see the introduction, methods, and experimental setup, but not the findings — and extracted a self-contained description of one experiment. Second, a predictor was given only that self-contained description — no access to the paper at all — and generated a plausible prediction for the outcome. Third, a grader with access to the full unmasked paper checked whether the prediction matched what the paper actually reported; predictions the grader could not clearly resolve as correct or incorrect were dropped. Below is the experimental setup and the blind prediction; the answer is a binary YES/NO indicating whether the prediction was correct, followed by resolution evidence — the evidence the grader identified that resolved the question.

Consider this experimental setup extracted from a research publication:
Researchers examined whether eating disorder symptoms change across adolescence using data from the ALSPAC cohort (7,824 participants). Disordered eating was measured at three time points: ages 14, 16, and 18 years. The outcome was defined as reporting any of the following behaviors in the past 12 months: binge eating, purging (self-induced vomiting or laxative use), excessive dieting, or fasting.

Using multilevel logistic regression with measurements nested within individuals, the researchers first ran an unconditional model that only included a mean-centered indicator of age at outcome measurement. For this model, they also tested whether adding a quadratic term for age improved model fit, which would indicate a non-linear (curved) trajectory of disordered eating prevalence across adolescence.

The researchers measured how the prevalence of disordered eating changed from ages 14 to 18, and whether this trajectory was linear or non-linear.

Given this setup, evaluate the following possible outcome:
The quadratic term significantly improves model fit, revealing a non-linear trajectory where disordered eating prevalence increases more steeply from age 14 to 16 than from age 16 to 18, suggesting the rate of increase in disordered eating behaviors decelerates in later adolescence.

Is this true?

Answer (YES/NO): YES